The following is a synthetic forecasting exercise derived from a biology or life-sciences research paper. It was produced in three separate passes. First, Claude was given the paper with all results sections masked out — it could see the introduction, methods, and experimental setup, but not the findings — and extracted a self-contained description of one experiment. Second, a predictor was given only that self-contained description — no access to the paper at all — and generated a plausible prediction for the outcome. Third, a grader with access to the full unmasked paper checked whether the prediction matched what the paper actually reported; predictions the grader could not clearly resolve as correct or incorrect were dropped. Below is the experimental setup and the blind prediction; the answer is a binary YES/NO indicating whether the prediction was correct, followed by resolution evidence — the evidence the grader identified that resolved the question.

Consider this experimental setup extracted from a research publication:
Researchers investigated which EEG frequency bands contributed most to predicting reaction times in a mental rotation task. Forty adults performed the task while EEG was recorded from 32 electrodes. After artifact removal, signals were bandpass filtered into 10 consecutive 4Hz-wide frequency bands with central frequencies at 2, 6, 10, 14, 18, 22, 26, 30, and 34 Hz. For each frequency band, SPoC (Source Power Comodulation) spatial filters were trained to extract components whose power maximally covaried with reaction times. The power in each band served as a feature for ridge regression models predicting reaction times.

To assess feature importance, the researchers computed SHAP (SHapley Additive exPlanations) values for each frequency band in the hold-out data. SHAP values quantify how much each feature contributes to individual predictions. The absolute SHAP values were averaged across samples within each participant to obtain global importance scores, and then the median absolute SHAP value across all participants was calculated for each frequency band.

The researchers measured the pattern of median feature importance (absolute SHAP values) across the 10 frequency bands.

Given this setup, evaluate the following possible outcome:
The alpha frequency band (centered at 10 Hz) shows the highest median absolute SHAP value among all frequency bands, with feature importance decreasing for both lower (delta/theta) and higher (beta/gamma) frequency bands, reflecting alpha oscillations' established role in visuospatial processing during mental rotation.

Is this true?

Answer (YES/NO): NO